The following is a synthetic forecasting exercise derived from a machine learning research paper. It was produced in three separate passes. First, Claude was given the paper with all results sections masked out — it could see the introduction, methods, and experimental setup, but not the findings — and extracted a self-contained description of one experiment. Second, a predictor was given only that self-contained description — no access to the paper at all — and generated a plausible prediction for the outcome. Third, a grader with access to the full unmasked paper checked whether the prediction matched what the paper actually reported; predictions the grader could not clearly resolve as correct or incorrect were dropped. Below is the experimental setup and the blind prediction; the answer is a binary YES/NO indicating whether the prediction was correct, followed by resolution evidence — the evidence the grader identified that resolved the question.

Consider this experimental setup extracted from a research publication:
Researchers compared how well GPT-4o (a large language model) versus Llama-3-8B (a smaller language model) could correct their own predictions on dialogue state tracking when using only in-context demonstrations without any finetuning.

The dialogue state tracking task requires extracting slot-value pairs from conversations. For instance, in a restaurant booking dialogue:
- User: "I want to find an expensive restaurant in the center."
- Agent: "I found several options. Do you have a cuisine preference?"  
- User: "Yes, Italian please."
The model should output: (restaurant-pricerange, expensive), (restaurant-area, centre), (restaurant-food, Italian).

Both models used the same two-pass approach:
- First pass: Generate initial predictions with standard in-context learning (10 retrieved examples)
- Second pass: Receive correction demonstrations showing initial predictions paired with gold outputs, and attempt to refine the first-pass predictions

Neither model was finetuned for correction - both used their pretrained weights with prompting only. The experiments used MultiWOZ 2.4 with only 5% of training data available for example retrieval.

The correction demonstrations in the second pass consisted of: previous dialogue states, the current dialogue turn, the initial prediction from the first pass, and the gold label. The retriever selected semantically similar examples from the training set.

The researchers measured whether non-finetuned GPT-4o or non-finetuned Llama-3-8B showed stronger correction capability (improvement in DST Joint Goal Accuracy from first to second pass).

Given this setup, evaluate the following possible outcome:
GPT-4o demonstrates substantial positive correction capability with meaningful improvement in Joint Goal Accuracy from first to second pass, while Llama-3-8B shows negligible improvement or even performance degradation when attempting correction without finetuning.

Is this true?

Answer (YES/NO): YES